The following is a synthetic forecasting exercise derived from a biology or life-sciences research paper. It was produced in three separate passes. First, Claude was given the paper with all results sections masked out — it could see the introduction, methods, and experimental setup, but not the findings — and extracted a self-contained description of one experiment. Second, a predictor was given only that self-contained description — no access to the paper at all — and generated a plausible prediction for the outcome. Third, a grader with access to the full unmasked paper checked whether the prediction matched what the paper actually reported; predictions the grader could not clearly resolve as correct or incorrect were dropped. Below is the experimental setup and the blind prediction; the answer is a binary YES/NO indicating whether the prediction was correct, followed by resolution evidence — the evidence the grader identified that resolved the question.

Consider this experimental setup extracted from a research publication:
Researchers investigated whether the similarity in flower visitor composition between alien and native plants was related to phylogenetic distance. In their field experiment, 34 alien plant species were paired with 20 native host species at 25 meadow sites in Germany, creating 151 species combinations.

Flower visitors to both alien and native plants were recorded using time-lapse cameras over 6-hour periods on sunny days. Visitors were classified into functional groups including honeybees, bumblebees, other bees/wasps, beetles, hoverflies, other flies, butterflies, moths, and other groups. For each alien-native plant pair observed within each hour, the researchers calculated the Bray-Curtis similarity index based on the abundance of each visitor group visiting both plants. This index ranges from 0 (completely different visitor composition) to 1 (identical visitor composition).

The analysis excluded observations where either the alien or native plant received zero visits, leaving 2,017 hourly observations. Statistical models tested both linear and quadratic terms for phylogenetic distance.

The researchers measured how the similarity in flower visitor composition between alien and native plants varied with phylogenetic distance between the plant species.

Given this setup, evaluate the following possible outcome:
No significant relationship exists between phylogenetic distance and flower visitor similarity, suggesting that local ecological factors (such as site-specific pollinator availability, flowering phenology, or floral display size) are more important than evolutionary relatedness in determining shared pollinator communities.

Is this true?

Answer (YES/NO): NO